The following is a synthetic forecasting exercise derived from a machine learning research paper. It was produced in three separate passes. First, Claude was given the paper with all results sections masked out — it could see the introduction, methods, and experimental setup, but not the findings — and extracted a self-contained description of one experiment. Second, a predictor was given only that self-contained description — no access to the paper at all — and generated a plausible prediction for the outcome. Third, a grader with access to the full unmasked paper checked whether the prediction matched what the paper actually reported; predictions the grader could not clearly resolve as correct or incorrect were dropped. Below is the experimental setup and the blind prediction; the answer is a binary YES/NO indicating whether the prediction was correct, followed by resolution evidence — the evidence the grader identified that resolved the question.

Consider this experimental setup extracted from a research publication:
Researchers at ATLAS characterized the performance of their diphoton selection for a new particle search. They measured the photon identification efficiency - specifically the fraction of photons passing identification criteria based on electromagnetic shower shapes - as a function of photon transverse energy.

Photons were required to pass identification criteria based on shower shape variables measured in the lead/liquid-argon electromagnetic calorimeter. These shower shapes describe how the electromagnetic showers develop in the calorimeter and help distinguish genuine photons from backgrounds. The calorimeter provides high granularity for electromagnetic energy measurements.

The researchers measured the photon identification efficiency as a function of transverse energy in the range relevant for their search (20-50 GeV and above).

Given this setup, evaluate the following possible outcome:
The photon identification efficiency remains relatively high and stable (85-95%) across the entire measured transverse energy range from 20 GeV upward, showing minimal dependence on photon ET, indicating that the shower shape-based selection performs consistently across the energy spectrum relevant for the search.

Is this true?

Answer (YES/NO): NO